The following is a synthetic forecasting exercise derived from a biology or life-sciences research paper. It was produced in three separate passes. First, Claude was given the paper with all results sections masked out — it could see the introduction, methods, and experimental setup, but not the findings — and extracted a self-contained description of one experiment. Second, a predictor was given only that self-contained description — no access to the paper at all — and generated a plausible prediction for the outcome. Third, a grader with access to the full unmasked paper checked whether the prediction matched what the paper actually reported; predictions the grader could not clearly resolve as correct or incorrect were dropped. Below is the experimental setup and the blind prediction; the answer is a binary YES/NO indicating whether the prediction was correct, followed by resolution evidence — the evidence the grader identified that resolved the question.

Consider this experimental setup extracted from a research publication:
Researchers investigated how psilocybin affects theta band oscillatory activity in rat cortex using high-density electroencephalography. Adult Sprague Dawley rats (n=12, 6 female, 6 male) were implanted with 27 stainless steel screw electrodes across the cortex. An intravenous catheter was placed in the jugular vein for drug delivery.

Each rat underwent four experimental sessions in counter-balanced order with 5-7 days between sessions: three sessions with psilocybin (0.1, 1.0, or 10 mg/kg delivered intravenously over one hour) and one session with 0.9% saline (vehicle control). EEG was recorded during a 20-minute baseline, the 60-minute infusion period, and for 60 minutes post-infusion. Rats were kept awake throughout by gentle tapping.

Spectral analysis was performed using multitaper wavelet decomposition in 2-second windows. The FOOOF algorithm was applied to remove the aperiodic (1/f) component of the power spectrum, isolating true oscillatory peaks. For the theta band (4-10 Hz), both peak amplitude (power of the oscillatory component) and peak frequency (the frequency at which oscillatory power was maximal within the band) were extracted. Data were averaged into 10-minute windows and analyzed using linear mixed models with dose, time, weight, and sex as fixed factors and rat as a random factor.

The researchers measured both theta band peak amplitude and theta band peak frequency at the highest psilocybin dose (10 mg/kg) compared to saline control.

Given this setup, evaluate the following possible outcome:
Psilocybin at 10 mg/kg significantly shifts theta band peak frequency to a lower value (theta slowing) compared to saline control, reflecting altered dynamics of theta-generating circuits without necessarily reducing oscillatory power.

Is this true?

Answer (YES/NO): YES